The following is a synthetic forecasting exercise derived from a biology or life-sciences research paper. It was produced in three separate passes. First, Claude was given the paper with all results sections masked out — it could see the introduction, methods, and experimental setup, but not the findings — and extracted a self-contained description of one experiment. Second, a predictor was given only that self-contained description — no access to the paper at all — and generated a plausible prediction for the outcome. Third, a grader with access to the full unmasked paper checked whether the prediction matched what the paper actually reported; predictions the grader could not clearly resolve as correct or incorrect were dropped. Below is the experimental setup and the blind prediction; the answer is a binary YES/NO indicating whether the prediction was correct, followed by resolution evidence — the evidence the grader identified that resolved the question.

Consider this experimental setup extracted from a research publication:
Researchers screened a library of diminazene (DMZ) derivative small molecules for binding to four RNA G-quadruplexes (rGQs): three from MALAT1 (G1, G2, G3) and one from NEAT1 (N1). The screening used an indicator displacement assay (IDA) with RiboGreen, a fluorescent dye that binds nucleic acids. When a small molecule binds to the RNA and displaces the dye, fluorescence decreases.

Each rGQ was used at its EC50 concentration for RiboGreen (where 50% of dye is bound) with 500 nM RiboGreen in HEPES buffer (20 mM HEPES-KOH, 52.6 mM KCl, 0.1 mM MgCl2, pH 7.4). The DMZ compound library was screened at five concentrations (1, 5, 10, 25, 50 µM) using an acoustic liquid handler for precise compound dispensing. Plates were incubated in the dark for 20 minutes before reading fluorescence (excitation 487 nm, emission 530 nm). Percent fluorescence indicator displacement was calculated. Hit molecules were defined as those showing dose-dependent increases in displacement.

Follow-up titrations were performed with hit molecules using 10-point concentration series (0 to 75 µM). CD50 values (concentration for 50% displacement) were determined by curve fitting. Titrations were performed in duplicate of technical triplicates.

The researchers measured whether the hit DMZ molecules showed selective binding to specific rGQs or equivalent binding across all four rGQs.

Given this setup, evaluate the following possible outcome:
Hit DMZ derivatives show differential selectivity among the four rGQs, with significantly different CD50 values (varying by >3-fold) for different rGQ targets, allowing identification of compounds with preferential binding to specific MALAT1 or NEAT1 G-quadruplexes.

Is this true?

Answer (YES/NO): YES